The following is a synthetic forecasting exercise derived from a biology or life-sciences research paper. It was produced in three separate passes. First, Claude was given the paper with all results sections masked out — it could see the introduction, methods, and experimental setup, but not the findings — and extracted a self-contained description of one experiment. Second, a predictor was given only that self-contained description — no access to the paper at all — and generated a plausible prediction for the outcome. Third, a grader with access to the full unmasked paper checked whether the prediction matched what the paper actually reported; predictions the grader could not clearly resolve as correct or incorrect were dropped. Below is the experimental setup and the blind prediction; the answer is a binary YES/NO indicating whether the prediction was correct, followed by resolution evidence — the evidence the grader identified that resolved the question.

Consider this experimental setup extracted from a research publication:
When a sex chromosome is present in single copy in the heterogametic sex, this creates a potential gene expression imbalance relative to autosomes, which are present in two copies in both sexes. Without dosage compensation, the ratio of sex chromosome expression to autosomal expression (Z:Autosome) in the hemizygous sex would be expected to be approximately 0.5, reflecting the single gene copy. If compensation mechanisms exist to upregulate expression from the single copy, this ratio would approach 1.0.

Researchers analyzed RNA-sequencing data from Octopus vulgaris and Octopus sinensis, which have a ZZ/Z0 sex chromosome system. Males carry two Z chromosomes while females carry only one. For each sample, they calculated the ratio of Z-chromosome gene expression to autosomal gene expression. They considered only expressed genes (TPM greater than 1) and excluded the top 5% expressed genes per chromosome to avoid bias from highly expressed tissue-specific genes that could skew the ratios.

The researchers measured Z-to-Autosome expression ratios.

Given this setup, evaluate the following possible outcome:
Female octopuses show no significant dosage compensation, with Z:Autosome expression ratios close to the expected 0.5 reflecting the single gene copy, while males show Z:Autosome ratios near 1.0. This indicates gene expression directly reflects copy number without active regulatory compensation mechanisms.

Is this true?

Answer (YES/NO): NO